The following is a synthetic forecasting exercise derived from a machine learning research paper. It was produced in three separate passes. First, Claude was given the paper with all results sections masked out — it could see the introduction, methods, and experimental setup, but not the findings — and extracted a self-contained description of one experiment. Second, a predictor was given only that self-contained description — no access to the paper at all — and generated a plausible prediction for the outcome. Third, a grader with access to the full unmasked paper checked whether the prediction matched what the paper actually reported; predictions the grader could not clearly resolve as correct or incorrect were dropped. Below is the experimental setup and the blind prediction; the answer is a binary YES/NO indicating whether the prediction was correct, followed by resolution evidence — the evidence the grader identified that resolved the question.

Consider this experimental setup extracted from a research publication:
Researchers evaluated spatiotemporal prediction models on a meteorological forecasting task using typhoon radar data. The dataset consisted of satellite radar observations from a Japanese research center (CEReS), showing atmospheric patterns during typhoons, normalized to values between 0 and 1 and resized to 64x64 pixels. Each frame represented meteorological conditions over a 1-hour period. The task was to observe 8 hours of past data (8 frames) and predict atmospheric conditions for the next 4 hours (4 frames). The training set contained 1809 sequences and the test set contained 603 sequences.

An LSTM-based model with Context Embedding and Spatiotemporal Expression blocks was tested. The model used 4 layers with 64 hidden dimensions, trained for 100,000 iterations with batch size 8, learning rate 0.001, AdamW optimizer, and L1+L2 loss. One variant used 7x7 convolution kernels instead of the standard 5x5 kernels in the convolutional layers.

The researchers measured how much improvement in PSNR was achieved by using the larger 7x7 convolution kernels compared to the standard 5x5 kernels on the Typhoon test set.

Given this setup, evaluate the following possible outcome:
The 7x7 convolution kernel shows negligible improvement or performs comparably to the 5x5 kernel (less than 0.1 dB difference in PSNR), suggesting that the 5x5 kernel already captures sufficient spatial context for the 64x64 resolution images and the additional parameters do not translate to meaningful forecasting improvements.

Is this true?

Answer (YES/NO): NO